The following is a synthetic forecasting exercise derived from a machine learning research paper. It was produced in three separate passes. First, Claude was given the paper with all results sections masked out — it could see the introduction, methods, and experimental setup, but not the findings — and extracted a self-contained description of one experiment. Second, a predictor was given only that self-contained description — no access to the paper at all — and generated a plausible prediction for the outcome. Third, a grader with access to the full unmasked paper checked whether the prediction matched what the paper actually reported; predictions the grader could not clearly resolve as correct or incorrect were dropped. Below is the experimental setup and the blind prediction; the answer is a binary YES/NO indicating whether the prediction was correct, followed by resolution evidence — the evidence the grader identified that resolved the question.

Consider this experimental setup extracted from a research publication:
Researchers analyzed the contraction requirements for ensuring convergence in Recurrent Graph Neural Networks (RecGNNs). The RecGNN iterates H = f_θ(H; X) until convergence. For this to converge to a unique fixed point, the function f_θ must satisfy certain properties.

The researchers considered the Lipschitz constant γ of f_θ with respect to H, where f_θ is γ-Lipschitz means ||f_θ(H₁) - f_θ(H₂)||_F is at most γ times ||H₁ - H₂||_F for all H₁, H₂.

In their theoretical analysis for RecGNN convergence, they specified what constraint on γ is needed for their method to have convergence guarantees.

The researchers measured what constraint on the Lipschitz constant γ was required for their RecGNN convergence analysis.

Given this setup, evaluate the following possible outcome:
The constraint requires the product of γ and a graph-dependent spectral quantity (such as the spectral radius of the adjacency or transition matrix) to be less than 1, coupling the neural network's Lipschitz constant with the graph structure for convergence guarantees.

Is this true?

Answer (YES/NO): NO